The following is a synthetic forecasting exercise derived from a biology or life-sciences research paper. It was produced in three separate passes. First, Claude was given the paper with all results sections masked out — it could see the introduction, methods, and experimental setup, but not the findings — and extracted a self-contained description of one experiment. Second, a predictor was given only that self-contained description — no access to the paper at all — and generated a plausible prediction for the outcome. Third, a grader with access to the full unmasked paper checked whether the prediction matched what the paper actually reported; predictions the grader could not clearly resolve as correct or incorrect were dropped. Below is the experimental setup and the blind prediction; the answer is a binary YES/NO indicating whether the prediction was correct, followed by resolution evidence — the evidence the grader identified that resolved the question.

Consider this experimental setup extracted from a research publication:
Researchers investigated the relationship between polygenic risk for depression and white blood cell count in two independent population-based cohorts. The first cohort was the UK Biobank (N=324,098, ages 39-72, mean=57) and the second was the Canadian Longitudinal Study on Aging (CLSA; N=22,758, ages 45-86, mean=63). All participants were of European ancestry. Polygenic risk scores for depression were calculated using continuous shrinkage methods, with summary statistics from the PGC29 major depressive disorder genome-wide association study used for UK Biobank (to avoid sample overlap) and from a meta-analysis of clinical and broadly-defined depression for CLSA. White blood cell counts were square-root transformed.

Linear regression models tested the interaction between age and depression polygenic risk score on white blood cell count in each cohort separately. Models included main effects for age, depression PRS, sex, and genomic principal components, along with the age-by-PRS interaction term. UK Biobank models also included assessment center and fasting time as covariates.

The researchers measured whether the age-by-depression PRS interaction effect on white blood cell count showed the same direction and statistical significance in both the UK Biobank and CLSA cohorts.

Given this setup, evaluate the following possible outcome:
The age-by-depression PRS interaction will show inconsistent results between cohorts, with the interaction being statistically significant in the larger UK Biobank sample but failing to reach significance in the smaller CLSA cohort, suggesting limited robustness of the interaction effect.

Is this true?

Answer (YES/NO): NO